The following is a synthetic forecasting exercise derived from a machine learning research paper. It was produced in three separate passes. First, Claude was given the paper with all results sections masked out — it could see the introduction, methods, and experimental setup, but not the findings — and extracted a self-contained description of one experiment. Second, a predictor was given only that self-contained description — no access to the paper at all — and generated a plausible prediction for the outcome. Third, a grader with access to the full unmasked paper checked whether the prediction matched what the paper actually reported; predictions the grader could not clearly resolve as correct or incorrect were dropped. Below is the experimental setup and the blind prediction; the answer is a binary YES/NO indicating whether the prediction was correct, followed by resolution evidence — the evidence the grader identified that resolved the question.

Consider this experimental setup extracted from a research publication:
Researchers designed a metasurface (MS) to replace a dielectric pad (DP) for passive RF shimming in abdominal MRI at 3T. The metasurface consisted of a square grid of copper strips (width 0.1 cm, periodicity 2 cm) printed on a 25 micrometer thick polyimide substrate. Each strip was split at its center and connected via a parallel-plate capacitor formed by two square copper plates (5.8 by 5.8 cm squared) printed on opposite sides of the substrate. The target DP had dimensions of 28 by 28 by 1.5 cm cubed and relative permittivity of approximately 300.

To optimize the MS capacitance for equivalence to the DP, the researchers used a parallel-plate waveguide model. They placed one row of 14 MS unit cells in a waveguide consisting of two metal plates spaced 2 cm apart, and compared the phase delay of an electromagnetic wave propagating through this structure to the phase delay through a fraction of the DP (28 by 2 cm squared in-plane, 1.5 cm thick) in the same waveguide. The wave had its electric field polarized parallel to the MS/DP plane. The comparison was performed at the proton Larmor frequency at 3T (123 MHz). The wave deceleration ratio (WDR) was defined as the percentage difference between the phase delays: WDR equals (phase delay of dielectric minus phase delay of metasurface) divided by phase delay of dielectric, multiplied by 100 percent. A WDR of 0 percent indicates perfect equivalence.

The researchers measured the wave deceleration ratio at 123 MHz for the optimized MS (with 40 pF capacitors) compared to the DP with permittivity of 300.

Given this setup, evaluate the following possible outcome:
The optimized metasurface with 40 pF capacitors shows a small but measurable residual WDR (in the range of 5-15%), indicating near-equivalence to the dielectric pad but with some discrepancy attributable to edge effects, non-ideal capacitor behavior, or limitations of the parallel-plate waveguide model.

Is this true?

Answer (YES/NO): YES